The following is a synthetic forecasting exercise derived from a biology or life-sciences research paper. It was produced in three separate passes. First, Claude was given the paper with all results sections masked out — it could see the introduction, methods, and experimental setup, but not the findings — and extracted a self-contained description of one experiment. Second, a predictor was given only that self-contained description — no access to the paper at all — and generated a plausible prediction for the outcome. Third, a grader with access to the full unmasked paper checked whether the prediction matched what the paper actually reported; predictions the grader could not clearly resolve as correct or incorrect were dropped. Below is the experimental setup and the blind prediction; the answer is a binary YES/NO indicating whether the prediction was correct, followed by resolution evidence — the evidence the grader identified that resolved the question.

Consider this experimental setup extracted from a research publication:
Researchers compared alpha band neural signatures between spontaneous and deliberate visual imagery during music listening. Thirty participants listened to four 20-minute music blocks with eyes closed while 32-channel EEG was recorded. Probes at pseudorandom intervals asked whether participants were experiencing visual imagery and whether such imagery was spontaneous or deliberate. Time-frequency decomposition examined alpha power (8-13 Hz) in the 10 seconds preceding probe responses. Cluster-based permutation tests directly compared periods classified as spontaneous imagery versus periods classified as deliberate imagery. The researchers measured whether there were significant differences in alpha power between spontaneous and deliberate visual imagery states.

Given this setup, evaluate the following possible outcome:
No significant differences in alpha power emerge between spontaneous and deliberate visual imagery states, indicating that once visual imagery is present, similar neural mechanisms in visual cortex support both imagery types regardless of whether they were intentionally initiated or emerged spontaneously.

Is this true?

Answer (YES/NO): YES